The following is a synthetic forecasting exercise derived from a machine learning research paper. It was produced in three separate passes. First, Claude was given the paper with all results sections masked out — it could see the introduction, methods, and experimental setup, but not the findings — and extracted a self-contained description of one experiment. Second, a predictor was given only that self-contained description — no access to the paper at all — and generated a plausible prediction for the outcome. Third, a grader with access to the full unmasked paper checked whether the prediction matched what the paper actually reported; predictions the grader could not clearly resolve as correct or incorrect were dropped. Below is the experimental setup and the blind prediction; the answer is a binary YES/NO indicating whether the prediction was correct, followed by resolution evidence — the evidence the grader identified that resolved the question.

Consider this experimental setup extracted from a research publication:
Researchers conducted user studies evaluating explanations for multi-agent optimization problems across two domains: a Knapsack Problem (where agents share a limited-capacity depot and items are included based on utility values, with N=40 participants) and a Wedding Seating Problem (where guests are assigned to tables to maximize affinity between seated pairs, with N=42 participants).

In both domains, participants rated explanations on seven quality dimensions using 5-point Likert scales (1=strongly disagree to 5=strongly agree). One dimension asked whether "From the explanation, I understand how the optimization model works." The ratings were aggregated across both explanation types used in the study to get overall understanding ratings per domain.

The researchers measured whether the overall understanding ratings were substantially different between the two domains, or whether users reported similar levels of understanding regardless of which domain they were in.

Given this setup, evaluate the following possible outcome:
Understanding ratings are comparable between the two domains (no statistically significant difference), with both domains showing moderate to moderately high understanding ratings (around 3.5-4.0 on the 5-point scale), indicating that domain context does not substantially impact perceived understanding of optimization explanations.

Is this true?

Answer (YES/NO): NO